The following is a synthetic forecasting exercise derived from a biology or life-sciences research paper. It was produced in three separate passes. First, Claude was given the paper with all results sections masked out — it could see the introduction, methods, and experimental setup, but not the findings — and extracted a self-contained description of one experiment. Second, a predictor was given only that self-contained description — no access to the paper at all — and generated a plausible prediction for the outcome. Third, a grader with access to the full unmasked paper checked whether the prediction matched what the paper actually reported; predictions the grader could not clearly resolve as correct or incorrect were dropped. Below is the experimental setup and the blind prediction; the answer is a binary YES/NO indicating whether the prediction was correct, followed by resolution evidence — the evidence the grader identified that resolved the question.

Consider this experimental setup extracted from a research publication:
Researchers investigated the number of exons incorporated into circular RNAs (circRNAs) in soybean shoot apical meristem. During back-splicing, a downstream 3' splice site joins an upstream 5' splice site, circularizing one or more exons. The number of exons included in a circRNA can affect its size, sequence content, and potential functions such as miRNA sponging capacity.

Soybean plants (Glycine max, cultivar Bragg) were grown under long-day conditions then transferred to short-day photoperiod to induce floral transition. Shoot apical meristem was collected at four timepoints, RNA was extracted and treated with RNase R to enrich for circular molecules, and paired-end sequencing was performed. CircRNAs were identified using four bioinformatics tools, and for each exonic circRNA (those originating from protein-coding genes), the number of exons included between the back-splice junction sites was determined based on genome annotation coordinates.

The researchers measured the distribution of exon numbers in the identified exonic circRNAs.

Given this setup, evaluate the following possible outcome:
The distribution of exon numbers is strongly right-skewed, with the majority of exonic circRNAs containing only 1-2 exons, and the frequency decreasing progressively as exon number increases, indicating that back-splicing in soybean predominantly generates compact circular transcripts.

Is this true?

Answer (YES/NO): NO